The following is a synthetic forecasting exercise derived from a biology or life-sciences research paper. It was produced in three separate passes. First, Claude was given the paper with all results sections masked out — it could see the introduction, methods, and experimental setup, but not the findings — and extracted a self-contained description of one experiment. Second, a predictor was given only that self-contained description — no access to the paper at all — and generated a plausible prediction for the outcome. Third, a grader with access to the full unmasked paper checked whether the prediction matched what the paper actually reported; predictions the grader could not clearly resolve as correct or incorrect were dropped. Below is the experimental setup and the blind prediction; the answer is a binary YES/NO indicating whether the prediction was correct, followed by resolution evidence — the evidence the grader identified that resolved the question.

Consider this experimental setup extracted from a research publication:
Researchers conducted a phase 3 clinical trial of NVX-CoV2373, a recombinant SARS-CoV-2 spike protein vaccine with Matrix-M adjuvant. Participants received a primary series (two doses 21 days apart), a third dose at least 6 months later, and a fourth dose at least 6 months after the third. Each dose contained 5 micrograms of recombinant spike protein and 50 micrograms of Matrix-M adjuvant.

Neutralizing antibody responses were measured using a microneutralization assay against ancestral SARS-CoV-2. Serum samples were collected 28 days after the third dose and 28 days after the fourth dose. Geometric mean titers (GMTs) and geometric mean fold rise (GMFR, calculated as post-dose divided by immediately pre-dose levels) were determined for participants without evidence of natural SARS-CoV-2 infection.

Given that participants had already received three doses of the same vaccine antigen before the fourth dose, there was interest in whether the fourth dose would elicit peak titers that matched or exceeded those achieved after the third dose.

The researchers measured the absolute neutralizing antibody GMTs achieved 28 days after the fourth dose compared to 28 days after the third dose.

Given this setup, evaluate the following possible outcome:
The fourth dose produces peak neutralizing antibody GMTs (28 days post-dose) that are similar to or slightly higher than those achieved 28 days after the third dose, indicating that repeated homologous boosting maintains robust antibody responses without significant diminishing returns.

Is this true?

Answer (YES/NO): YES